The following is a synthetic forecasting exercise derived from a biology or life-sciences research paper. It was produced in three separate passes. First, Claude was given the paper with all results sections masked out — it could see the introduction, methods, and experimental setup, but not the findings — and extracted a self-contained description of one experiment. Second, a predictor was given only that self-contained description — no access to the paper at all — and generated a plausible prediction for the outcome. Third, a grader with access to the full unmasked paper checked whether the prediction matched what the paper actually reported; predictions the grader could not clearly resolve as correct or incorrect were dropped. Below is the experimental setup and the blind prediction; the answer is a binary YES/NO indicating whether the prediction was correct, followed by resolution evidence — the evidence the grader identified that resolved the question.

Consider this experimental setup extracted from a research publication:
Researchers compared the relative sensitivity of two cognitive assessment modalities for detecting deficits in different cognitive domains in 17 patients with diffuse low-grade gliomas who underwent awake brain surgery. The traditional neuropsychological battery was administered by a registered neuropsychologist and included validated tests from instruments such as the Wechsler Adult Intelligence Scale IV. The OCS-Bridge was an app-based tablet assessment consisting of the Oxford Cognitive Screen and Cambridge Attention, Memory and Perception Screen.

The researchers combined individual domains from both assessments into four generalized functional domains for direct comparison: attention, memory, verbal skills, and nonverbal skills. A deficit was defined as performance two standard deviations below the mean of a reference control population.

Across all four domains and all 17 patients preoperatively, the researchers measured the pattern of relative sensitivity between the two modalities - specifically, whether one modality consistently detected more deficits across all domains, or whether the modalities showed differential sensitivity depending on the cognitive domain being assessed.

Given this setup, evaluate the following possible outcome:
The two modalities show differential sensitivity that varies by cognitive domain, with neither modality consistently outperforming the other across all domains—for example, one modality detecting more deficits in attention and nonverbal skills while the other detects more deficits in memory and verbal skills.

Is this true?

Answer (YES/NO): YES